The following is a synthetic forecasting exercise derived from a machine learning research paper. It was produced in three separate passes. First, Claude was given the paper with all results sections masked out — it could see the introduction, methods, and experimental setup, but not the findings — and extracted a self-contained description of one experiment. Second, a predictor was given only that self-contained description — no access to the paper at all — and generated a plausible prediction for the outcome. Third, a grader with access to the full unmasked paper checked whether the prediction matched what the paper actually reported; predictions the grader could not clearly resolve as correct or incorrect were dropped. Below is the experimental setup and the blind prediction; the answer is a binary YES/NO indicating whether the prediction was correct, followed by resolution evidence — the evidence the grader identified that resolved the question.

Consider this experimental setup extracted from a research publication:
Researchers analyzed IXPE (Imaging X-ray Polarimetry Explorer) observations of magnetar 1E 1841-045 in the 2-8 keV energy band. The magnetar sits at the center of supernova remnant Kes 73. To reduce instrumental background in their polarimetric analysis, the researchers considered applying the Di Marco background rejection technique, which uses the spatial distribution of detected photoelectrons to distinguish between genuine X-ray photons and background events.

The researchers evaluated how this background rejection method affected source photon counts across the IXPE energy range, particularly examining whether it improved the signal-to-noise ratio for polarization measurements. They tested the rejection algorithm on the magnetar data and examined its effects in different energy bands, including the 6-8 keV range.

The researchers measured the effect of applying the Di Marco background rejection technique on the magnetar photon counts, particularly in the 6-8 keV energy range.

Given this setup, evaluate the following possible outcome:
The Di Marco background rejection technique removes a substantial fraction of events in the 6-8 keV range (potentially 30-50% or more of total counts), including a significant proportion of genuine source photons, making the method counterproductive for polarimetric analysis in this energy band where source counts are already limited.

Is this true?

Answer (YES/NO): NO